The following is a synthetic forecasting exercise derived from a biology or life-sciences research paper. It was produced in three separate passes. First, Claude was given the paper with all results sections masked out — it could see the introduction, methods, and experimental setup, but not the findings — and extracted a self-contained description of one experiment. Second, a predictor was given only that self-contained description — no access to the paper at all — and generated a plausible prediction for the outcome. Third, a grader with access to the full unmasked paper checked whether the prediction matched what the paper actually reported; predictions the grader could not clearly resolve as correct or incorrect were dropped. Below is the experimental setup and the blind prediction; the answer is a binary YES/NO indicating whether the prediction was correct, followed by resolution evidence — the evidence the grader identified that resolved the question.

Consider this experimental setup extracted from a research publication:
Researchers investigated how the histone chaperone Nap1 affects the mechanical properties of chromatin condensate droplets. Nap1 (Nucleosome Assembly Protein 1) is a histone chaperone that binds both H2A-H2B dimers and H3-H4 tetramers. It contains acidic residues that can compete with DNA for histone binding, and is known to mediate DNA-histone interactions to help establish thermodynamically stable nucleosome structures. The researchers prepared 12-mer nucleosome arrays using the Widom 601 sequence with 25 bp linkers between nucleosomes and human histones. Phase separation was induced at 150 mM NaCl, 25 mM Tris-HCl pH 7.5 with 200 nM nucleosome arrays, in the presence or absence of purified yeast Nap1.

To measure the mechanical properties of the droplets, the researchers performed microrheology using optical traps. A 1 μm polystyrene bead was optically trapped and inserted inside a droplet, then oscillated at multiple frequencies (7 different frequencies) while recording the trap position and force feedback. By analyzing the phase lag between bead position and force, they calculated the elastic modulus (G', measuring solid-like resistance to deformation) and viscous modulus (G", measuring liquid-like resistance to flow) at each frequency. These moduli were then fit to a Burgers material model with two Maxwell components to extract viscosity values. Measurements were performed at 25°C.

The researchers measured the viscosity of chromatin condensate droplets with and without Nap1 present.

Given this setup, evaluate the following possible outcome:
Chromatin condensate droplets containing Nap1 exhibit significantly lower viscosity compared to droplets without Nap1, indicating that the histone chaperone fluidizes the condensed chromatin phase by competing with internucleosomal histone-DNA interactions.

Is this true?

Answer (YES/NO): YES